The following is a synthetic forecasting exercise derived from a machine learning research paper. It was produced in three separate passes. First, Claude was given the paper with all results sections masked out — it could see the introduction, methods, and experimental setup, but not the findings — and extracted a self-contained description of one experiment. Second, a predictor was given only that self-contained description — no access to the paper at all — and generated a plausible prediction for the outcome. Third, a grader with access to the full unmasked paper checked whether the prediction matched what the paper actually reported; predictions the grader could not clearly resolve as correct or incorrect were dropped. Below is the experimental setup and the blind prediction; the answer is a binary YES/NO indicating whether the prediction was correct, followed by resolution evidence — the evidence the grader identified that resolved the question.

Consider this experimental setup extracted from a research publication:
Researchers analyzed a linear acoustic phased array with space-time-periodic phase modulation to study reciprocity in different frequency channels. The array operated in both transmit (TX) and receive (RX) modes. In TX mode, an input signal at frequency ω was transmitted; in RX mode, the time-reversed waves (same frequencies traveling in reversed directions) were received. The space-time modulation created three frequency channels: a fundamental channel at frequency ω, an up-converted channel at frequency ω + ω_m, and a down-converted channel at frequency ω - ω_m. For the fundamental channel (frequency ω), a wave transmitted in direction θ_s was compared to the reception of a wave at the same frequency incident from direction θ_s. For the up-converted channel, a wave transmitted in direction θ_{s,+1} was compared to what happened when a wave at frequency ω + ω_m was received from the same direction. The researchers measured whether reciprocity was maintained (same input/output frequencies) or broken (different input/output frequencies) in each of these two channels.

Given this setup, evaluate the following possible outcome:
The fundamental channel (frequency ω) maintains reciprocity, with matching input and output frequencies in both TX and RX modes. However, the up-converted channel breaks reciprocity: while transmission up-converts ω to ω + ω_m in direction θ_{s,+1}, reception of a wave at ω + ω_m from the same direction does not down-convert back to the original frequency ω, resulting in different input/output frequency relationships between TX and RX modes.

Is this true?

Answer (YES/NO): YES